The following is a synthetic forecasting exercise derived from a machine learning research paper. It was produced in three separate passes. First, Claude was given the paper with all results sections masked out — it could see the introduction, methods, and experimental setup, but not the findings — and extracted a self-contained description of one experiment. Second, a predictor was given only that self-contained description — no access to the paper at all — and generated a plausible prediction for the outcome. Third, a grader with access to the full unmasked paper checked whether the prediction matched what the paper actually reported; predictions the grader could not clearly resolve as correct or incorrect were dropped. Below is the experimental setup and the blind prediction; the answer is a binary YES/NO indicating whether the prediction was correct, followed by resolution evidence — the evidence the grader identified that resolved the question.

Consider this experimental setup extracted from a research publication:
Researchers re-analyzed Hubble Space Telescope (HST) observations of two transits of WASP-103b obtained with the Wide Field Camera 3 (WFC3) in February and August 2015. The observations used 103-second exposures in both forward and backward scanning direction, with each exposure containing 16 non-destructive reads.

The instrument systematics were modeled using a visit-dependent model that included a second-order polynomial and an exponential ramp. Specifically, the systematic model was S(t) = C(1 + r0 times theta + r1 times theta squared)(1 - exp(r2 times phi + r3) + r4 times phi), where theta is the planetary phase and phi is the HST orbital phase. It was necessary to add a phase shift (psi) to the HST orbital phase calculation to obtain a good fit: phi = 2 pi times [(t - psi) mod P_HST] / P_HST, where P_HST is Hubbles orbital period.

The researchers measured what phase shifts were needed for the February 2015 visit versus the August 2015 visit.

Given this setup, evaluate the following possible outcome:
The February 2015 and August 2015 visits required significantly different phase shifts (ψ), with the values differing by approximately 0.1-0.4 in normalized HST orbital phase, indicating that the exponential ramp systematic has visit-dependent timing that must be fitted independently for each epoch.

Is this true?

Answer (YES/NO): NO